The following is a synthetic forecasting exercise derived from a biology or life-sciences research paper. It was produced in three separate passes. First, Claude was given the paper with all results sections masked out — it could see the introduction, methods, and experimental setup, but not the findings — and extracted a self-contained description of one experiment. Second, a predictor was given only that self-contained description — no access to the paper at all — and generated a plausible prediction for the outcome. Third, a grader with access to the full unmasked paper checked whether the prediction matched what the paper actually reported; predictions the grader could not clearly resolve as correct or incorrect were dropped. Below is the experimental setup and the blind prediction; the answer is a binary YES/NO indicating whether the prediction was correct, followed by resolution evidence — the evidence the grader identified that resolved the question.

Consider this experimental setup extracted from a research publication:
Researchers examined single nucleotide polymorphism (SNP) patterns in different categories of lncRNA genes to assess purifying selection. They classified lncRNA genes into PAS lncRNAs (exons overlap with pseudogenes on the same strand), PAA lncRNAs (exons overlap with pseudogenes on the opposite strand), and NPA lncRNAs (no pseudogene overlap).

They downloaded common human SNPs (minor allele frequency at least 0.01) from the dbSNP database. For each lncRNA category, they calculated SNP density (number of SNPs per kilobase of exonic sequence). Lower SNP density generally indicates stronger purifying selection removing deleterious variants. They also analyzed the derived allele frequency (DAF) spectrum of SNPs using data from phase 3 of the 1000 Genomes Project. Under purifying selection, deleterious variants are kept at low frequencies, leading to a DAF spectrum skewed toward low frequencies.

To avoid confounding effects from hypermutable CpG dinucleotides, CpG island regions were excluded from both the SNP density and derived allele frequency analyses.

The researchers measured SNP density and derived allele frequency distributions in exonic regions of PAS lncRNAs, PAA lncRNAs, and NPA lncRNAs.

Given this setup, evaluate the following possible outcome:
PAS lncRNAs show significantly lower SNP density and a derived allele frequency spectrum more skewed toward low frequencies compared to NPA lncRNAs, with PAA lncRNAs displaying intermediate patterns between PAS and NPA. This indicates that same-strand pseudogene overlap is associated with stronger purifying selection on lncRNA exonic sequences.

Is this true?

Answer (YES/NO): NO